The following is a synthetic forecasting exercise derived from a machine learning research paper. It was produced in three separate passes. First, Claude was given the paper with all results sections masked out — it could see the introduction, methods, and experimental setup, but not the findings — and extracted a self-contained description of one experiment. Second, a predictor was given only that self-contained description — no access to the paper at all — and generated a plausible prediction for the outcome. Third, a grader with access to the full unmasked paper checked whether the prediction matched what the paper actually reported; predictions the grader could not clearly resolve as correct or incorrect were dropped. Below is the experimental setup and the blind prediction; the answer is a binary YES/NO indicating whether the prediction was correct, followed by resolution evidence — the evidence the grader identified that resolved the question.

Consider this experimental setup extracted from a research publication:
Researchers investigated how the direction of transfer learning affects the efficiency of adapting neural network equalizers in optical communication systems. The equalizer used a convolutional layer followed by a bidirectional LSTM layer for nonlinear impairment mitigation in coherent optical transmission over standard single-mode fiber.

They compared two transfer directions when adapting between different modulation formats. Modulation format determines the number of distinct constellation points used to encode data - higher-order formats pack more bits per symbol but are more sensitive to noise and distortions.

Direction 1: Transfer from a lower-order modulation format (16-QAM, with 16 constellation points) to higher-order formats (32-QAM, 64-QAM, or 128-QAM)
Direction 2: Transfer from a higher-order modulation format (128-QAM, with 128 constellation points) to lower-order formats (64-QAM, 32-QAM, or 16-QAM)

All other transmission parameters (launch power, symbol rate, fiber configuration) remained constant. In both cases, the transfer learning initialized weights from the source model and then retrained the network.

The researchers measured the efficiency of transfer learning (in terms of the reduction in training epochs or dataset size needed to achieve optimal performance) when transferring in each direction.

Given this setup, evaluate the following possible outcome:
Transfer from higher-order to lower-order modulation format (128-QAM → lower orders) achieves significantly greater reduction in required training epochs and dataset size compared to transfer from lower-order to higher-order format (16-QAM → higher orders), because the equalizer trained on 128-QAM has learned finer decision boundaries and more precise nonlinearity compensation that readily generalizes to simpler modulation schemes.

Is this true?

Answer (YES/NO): NO